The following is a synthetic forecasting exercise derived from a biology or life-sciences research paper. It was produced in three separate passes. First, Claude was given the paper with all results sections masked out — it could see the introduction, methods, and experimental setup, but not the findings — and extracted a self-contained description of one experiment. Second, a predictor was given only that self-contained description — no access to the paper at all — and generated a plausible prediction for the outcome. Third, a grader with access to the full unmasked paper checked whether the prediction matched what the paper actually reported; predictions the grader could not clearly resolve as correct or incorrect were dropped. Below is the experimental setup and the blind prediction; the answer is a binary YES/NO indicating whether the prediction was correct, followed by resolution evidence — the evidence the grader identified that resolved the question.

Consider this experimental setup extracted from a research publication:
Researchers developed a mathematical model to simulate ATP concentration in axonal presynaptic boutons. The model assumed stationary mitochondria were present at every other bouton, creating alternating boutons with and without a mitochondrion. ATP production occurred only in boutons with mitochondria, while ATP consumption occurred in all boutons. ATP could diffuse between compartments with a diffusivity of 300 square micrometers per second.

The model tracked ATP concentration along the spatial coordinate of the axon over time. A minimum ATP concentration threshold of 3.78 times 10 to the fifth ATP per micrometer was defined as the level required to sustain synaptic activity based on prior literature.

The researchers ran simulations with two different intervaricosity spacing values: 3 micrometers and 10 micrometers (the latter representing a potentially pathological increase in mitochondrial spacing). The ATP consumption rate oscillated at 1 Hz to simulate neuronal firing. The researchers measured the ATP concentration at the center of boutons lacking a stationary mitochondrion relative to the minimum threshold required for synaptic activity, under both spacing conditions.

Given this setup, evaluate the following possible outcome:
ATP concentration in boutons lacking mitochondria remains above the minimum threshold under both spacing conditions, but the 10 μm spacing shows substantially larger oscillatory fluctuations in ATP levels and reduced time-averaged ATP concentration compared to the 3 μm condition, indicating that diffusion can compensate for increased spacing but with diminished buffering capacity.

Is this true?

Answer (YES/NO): NO